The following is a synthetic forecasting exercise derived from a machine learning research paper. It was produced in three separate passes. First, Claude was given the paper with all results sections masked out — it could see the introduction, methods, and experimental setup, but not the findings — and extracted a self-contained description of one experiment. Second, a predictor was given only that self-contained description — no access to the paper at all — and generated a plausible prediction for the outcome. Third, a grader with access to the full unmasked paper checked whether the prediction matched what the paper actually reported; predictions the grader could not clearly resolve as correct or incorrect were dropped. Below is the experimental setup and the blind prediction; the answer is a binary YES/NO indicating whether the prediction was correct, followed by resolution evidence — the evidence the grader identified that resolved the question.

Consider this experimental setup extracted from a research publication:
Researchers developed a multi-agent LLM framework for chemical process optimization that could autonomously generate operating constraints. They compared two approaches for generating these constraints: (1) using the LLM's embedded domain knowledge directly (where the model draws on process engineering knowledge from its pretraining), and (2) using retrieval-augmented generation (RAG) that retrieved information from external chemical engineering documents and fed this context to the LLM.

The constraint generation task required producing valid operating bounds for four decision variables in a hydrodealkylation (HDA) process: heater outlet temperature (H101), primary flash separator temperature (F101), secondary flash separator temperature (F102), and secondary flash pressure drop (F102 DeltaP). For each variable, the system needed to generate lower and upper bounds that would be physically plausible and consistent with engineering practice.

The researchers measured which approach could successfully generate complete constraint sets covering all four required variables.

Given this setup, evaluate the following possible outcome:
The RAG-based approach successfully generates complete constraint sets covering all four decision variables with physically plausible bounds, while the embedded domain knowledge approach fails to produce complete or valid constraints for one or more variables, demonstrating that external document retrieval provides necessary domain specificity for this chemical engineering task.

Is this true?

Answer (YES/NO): NO